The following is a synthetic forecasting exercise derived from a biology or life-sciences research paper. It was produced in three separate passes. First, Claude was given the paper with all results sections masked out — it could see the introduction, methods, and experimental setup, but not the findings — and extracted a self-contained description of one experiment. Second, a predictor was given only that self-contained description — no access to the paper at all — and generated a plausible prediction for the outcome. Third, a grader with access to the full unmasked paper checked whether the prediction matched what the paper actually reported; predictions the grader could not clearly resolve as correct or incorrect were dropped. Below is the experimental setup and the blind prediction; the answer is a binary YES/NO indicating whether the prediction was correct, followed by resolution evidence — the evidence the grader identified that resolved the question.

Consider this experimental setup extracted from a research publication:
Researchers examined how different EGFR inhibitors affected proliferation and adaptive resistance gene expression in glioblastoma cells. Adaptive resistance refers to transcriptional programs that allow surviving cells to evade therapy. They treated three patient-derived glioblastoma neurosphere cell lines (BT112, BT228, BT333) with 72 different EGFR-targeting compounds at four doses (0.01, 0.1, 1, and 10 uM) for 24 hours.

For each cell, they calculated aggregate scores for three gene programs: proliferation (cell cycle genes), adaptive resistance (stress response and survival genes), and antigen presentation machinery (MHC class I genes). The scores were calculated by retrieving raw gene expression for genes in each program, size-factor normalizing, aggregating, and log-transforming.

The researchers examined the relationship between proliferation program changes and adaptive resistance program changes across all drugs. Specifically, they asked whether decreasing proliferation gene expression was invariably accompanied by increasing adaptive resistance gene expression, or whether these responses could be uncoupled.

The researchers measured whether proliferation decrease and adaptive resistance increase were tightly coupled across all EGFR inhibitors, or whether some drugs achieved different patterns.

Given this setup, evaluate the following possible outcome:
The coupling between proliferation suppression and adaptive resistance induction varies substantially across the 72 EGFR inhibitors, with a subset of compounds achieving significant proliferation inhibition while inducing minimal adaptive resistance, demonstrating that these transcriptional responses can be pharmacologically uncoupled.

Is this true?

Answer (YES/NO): YES